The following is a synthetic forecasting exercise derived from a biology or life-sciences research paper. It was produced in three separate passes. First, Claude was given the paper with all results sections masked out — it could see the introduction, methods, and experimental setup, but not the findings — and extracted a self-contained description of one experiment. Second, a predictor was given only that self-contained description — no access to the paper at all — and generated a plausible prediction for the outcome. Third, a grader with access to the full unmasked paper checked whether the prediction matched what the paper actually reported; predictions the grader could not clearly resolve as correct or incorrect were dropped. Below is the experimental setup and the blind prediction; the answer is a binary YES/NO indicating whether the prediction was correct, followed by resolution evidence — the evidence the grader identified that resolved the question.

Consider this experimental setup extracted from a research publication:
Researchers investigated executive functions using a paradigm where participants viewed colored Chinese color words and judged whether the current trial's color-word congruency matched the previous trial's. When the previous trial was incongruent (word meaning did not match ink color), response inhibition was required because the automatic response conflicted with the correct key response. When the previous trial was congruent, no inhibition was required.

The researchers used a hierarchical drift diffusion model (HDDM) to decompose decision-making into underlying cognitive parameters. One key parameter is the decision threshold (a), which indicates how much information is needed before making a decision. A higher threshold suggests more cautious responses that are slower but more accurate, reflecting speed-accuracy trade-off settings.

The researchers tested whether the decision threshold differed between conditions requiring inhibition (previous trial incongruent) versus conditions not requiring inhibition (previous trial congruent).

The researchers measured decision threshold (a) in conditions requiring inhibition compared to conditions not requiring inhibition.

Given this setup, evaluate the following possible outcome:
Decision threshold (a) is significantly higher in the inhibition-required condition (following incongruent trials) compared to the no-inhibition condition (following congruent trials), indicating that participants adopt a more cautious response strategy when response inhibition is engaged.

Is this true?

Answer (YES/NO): NO